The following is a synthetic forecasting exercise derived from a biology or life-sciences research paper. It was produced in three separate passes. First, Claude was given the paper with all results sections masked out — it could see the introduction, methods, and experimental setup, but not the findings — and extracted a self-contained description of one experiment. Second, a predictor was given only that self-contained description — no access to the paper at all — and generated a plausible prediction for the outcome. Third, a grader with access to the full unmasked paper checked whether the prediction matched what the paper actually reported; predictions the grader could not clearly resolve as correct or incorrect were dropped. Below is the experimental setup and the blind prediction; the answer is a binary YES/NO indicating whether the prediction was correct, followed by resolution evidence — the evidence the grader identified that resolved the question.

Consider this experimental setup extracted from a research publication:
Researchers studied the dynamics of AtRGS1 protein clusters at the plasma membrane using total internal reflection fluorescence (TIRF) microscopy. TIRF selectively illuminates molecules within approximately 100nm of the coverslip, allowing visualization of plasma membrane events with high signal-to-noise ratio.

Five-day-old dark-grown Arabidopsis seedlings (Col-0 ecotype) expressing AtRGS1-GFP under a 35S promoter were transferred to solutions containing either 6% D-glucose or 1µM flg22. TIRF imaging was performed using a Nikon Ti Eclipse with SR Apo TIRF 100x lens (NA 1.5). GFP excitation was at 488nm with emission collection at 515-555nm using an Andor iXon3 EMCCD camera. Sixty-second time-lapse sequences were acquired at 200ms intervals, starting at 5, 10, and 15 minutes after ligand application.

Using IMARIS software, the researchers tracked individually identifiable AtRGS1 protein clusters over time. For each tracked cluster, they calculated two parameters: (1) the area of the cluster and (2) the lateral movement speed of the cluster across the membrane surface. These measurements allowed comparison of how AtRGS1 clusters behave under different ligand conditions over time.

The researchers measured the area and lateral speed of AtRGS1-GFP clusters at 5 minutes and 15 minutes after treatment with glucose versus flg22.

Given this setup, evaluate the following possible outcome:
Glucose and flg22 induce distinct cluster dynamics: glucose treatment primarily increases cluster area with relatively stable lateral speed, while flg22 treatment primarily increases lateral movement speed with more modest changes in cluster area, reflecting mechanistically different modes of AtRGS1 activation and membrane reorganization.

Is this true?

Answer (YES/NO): NO